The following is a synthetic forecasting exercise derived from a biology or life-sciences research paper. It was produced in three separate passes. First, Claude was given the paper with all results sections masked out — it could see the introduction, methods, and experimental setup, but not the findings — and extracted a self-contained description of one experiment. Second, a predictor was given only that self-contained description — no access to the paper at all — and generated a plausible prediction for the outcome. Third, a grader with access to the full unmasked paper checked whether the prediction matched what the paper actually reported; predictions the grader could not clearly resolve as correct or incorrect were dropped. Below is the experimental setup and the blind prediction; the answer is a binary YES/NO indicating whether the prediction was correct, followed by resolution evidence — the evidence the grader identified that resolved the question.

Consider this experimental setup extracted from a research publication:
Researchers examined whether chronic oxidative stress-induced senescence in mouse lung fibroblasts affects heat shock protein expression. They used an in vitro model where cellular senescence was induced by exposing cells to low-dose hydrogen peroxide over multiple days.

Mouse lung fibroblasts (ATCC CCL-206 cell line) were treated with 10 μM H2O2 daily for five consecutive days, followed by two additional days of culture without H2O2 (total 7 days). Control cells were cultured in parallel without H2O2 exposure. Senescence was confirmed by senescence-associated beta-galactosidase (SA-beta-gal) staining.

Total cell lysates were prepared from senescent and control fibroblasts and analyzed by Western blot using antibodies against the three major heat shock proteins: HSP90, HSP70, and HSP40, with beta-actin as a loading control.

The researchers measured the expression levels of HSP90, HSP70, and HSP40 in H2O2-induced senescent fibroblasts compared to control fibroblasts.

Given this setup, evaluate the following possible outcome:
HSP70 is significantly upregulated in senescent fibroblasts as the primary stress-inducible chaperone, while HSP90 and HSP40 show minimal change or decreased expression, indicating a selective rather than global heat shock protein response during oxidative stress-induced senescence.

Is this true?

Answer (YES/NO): NO